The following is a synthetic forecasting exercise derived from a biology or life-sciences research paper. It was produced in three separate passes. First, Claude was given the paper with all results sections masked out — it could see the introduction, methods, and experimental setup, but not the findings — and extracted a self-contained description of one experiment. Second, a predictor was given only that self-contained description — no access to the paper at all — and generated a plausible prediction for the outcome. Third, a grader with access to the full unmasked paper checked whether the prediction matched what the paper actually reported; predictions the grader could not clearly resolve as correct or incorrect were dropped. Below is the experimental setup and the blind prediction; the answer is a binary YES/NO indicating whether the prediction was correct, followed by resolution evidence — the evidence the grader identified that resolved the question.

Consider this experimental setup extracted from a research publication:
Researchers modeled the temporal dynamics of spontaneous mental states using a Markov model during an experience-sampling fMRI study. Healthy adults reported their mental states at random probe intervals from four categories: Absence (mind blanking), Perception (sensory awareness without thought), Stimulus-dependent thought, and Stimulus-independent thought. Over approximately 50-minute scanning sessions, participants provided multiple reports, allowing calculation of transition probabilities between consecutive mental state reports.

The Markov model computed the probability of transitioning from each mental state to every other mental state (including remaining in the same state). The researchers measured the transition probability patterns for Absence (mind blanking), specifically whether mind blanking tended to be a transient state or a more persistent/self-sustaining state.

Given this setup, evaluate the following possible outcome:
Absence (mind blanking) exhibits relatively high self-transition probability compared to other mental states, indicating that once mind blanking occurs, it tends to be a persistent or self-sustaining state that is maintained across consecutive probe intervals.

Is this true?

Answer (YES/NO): NO